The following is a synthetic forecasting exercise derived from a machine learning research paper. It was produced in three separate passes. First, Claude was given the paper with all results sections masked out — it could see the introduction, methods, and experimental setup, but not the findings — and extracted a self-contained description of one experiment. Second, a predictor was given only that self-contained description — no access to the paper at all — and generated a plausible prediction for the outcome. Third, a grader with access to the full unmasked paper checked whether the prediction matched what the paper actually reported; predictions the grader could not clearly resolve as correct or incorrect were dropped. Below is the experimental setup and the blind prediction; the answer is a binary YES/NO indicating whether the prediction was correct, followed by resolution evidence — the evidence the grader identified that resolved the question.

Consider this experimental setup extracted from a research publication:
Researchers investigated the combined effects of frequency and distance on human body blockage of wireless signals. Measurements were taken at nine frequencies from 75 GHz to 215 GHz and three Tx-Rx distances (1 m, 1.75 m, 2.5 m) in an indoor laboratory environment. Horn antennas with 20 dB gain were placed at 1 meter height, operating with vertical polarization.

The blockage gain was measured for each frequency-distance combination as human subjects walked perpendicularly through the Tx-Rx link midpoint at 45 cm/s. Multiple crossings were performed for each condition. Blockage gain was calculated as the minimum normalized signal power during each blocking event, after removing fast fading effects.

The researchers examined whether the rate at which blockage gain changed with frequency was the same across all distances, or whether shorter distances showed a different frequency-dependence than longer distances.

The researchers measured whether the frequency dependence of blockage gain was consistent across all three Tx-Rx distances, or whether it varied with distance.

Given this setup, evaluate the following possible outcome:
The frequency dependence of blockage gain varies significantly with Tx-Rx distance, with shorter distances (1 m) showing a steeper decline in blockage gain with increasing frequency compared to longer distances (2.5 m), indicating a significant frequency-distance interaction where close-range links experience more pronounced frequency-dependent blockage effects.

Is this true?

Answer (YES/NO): NO